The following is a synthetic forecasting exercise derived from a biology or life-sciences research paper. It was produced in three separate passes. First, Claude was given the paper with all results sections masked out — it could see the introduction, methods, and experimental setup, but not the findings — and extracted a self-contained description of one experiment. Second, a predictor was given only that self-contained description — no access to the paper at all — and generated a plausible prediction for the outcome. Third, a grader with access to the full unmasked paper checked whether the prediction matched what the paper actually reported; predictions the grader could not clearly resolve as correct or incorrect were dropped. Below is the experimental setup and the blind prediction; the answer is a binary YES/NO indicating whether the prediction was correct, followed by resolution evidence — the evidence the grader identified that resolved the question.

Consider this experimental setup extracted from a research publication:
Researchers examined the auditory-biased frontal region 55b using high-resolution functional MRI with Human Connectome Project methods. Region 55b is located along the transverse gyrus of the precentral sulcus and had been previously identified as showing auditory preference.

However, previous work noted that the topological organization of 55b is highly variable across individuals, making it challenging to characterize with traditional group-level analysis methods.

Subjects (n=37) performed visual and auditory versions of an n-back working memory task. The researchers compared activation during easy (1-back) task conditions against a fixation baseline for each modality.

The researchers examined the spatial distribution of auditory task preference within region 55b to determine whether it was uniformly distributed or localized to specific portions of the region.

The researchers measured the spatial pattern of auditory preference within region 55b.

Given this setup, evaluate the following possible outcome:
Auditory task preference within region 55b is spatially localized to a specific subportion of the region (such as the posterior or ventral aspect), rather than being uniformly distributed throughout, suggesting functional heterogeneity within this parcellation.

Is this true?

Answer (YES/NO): YES